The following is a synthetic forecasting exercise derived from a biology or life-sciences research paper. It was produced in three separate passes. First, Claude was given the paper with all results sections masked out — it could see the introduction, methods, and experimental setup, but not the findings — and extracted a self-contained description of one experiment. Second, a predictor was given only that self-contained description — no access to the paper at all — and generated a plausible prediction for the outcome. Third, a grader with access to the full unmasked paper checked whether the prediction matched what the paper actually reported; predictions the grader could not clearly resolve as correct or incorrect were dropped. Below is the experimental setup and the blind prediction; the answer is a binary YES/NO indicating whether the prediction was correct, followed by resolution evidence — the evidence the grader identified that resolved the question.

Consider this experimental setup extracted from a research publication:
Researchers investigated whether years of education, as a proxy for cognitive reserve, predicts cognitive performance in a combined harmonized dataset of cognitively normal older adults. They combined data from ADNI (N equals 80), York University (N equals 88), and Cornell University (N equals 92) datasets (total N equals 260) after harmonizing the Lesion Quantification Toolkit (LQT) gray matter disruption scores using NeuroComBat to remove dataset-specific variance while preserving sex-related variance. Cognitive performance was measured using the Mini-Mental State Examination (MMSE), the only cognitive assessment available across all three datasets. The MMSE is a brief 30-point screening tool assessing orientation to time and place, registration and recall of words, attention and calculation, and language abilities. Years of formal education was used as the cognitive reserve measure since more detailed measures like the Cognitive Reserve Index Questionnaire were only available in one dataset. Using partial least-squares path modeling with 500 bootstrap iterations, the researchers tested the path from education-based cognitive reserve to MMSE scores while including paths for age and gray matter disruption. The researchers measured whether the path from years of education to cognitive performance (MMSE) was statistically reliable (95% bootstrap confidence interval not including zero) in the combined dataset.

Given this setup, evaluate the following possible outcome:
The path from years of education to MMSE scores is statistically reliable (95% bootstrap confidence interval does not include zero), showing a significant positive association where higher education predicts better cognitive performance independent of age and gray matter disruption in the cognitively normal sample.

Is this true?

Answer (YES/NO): NO